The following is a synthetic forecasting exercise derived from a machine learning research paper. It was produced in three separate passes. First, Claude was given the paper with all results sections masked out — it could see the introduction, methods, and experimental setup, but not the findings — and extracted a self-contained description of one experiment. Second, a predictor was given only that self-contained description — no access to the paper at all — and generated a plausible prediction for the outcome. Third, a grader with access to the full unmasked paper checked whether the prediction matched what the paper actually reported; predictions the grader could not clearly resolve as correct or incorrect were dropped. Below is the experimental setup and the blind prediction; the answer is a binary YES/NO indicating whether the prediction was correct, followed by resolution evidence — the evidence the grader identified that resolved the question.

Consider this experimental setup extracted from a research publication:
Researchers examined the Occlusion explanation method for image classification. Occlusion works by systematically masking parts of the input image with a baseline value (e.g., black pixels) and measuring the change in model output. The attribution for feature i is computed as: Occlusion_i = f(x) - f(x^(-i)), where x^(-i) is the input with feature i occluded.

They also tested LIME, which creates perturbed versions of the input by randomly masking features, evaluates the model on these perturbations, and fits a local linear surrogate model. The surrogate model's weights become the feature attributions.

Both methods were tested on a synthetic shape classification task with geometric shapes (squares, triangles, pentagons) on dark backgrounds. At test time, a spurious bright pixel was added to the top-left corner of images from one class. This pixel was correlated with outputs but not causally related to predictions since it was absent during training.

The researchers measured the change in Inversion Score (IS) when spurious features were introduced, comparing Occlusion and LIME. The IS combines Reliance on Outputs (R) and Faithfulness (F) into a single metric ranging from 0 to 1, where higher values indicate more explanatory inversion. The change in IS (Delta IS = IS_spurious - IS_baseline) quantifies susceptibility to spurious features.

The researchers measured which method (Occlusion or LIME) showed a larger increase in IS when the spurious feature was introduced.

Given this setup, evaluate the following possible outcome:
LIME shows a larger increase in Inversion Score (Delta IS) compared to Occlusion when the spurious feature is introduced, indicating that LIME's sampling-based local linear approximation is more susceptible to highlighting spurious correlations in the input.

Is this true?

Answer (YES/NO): NO